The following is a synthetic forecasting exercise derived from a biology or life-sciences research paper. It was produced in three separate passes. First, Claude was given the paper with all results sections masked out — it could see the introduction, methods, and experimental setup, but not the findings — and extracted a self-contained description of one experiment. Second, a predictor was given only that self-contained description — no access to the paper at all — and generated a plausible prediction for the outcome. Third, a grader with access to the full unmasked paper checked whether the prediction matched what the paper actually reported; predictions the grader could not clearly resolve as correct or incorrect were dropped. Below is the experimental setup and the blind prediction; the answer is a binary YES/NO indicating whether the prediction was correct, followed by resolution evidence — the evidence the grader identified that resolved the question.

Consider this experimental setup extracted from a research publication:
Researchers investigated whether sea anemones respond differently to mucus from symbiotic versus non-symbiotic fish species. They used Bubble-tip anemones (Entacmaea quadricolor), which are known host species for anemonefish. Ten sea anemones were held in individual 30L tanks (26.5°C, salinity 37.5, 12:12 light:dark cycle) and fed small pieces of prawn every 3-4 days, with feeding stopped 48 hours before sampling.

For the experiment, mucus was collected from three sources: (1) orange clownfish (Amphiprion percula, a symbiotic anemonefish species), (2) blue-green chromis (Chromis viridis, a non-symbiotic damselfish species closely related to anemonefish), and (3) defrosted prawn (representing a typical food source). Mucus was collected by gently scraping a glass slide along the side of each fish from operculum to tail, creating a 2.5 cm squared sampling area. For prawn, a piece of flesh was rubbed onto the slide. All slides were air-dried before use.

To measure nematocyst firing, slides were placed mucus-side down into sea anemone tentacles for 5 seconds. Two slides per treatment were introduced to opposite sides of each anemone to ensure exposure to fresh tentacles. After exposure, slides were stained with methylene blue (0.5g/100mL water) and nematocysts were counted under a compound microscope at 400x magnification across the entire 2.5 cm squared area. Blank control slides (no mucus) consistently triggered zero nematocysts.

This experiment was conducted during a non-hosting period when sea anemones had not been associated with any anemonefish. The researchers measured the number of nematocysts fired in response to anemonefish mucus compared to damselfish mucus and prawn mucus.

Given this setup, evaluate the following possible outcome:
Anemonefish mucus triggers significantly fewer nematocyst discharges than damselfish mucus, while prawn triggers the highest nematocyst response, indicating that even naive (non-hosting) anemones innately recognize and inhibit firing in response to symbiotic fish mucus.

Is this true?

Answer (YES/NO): NO